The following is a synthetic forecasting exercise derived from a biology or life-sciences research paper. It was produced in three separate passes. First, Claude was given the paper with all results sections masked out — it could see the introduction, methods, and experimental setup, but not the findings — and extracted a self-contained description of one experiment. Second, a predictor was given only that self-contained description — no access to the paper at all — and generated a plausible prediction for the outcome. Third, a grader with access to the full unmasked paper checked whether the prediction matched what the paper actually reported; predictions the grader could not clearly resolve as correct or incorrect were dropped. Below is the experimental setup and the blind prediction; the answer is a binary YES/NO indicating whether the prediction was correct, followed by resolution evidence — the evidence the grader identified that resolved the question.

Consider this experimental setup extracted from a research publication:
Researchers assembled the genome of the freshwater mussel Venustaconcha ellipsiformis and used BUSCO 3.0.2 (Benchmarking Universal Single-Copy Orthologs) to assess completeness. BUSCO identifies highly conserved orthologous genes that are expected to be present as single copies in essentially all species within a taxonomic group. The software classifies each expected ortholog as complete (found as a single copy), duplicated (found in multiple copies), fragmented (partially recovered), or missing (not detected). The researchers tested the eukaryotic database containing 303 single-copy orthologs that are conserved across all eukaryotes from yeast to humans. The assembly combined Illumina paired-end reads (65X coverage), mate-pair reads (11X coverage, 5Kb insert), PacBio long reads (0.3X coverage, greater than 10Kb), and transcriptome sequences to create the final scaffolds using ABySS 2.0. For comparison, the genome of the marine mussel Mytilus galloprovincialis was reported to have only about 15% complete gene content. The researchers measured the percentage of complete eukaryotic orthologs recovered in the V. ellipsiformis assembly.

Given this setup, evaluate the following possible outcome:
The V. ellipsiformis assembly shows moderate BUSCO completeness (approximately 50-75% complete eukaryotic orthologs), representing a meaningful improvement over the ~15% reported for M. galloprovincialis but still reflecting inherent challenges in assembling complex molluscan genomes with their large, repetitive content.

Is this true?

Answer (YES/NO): YES